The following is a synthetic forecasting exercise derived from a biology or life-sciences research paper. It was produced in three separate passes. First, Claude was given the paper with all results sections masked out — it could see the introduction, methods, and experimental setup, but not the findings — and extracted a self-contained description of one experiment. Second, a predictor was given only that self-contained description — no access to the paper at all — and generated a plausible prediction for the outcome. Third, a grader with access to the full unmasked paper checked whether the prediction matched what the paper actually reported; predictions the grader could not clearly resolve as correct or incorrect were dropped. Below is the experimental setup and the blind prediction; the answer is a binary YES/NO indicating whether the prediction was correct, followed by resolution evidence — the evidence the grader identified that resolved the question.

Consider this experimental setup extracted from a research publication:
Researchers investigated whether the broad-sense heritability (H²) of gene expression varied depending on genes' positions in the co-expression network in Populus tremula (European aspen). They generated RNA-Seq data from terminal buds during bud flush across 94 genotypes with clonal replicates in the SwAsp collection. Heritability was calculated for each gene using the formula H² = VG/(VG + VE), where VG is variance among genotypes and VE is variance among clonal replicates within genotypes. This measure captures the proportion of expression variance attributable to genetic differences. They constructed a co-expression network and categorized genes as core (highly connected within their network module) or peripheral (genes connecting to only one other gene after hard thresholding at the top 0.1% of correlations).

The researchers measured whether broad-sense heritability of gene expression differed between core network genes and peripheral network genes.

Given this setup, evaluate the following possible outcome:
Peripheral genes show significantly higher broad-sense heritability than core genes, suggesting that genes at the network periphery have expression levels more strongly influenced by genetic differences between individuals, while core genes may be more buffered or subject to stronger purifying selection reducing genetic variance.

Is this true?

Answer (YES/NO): YES